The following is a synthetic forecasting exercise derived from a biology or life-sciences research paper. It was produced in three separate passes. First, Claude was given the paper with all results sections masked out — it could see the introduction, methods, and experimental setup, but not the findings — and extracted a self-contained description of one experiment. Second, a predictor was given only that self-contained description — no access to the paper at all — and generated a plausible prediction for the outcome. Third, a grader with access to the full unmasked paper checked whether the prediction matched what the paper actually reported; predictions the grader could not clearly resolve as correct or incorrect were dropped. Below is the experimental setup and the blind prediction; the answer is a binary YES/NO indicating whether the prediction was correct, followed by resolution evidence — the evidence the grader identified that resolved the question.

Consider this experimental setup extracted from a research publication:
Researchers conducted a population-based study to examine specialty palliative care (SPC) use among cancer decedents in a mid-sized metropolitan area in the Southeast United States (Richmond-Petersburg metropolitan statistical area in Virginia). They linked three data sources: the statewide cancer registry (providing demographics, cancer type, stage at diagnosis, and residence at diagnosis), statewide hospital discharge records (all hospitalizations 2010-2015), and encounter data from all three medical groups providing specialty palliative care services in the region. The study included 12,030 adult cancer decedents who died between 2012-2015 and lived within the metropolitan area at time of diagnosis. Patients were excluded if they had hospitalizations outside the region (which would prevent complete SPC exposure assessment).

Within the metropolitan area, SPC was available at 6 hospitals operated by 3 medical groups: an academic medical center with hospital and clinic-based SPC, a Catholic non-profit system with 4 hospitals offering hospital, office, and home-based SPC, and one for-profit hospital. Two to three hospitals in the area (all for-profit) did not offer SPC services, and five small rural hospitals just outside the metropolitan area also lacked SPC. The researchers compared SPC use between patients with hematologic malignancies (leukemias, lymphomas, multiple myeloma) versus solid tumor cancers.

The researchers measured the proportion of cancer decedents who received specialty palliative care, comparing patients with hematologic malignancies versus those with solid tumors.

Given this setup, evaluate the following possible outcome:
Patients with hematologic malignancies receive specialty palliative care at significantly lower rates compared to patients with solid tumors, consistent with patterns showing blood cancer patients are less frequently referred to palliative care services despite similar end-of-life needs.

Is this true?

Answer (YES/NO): YES